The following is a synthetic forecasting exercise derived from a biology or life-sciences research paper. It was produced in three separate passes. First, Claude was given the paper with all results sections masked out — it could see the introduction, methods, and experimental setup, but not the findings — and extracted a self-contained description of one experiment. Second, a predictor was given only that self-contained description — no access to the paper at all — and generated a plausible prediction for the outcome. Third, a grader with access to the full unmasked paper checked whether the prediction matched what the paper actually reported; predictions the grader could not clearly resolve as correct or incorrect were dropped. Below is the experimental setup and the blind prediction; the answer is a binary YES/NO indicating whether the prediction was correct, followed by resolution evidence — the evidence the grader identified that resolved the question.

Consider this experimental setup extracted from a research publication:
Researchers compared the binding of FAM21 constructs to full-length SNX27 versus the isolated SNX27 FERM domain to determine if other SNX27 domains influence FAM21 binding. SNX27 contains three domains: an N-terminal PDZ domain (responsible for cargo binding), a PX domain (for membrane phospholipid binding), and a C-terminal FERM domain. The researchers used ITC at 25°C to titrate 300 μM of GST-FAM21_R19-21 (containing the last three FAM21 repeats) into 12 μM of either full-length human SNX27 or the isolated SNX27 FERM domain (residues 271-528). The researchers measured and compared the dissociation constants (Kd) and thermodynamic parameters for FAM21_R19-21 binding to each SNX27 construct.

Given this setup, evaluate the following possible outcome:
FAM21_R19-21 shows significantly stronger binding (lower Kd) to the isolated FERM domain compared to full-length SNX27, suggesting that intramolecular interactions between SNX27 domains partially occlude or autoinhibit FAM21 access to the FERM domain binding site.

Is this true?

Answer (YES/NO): NO